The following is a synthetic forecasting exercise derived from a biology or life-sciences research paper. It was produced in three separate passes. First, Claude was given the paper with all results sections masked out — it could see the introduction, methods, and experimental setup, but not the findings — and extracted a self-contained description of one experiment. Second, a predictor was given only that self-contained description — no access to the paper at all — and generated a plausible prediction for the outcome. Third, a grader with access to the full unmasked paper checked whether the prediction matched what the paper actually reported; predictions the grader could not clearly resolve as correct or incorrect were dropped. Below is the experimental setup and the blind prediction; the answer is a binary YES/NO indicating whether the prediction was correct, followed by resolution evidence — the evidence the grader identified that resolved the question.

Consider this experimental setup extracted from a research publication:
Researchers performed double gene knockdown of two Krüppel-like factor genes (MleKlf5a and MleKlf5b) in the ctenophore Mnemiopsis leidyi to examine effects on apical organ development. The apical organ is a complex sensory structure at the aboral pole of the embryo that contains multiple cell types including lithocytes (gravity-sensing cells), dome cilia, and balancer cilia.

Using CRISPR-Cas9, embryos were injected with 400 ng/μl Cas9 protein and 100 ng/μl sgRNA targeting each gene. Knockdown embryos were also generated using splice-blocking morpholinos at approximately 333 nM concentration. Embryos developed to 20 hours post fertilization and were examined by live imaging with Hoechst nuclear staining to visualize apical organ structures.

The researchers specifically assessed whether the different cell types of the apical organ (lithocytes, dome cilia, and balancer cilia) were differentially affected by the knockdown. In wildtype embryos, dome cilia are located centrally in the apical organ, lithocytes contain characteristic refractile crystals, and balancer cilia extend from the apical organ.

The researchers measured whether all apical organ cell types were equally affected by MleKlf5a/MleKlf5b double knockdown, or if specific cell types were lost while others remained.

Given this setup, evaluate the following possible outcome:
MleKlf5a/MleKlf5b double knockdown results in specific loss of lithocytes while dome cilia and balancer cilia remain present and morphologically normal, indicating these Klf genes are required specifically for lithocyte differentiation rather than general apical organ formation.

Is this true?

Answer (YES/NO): YES